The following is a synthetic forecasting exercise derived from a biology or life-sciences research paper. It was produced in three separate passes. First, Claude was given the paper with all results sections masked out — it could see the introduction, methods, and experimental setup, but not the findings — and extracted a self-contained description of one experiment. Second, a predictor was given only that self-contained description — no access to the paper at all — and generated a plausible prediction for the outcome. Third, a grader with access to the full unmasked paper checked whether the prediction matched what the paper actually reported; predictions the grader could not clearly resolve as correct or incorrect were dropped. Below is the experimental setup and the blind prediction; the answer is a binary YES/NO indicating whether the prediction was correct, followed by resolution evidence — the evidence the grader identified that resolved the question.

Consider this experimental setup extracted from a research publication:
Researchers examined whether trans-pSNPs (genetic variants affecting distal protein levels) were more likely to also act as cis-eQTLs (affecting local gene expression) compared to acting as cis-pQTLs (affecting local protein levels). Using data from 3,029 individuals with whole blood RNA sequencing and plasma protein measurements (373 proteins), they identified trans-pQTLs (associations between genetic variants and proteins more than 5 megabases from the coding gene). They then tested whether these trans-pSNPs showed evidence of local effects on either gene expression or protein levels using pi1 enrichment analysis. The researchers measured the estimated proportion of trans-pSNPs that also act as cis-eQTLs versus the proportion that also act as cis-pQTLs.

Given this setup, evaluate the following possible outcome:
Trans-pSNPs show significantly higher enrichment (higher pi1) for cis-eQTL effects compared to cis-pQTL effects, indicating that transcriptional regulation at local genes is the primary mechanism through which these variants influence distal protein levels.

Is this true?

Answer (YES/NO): YES